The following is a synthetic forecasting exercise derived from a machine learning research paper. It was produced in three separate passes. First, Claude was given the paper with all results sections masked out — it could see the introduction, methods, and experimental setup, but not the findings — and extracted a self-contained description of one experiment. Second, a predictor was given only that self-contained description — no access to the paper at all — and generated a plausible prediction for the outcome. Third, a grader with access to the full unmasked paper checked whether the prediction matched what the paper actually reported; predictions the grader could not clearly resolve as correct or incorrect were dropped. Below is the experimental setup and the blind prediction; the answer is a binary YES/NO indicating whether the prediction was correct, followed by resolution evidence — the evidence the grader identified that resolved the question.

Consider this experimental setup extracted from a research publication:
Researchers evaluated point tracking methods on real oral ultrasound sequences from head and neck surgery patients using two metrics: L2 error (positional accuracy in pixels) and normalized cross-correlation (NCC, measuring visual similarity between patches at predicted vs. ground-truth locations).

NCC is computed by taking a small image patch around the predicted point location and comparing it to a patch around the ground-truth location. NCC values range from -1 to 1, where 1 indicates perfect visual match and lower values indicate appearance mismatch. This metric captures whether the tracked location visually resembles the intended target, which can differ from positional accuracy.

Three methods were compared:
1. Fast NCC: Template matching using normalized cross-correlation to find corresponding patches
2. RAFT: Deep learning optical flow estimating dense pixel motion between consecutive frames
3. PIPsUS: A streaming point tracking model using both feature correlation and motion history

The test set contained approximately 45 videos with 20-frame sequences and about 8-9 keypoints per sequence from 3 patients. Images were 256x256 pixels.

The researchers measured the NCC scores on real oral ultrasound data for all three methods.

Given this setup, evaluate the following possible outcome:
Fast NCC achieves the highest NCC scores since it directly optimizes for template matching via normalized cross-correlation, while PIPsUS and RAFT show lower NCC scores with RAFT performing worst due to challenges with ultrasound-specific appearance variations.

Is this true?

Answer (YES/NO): NO